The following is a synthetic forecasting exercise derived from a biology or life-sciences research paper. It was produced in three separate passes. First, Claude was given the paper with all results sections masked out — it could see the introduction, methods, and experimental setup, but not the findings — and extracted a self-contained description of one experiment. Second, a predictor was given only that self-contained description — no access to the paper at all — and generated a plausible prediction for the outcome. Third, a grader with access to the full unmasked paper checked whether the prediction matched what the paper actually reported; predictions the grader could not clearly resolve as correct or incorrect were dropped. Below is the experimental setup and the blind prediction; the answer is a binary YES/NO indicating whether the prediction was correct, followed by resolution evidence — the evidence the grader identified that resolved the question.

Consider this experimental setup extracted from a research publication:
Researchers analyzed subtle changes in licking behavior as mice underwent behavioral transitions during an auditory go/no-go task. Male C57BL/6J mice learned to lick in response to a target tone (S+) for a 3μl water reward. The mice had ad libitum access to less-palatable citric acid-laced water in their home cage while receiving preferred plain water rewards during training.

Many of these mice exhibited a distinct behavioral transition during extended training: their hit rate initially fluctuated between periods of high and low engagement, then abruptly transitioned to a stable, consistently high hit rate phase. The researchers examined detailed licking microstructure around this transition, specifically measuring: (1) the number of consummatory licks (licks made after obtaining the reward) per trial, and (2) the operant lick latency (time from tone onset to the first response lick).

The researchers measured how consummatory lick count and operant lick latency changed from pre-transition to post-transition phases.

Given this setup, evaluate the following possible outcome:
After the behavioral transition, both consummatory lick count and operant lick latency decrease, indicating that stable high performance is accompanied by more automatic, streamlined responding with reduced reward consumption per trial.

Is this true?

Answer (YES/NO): NO